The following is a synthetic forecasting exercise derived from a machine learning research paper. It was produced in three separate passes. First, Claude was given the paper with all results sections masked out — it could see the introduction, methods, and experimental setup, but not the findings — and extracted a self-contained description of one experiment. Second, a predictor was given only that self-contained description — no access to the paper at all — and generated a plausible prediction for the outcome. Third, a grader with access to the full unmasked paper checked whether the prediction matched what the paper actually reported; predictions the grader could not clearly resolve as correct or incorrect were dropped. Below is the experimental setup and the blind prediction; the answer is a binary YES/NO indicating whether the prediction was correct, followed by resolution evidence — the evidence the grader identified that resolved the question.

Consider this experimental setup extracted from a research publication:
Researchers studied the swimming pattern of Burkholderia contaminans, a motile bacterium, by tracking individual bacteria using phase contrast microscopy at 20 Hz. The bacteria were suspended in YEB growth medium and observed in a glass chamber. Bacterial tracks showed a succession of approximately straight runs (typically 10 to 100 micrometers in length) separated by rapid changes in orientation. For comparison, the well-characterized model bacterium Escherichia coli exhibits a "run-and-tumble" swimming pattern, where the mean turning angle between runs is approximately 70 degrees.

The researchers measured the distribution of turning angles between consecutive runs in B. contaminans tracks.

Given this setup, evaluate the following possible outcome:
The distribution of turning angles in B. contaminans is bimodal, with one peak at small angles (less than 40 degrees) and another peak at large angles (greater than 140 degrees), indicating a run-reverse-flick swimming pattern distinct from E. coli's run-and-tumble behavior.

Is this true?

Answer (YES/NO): NO